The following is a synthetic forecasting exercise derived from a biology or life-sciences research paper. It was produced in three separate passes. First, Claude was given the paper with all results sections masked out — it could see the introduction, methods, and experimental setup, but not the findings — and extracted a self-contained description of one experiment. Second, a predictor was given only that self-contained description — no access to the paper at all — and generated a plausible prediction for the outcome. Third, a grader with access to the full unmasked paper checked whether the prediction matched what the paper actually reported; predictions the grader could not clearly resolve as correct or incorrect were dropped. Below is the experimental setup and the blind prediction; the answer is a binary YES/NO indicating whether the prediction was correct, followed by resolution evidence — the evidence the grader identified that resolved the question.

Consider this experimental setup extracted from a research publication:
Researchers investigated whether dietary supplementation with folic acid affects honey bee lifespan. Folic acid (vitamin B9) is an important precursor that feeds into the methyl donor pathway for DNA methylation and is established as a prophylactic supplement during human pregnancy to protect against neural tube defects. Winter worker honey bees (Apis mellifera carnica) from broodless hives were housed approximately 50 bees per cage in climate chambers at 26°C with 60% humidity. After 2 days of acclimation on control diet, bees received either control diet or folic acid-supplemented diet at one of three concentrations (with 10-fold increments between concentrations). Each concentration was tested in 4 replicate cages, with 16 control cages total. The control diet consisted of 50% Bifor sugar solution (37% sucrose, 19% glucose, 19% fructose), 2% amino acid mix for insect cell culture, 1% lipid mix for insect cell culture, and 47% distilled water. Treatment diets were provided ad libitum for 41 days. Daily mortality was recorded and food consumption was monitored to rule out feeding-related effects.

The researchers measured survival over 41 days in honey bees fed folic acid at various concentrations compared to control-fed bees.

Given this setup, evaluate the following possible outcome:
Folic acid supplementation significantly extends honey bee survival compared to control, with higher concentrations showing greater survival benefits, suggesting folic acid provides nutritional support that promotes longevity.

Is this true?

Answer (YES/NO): NO